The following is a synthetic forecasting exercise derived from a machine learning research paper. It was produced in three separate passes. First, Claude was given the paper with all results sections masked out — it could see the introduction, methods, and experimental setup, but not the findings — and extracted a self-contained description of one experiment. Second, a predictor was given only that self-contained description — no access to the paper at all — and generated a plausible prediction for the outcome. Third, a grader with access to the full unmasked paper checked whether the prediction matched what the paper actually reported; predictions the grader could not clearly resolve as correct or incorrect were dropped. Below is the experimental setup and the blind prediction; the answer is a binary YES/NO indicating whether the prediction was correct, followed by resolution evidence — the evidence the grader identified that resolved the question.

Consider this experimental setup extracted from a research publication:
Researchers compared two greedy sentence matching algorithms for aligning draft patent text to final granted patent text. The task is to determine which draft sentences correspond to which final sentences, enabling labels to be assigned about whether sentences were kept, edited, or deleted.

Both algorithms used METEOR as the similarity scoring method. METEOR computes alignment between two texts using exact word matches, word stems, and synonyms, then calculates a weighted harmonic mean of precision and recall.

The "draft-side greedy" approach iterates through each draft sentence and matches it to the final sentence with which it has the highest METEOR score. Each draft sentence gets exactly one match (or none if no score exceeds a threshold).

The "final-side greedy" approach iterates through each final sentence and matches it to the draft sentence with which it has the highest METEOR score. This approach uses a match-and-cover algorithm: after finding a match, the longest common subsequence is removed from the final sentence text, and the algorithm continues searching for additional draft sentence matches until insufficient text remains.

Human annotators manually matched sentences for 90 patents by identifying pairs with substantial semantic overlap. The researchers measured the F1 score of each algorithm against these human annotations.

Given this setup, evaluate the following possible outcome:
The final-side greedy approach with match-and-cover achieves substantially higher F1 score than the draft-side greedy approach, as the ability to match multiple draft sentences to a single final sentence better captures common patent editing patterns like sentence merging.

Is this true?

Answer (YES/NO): YES